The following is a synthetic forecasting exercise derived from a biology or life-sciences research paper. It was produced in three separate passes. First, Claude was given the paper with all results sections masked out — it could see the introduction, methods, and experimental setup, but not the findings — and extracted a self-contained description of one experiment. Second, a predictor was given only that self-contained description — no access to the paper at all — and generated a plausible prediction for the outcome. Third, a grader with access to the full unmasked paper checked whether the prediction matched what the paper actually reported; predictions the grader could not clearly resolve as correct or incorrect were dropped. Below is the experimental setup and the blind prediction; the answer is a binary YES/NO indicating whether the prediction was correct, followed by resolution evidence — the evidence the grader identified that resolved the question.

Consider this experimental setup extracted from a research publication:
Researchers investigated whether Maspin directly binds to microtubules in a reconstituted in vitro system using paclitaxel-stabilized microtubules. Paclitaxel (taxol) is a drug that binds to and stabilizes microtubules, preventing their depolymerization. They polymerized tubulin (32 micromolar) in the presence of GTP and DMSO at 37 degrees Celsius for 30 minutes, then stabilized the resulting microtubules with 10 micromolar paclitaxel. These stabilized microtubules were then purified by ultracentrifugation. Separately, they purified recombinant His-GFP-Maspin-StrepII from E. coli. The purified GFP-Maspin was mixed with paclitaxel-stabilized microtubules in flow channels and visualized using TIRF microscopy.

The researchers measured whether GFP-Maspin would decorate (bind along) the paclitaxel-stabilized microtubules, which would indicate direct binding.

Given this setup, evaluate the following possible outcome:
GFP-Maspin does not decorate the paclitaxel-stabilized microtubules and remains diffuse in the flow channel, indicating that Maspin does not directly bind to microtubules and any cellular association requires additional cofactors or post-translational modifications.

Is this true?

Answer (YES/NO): NO